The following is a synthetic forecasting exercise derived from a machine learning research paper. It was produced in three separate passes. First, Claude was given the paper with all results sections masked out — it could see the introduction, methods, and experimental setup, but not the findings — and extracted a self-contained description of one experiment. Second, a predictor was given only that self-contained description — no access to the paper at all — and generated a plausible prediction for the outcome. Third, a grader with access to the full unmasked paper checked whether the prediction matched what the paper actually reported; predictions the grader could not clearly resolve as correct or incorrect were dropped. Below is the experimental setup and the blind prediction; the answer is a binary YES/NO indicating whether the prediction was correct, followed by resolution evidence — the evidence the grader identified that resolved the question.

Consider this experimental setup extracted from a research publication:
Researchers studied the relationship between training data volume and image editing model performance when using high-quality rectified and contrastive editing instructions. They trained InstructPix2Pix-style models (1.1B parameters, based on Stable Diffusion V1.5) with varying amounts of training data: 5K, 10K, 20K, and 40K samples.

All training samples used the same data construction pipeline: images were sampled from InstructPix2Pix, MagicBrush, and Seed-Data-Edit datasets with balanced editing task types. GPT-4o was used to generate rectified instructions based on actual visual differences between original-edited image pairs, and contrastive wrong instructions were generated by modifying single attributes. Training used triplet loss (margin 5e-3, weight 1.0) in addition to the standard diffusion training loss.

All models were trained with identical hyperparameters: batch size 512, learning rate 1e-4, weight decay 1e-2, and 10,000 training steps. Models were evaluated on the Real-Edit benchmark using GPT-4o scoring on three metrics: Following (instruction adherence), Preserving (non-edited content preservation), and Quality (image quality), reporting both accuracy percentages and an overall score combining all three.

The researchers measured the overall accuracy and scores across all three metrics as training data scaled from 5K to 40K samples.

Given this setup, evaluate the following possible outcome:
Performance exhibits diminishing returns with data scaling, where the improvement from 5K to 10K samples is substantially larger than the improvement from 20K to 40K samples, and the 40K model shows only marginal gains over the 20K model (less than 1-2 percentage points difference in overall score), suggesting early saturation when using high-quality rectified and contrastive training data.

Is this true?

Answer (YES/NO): NO